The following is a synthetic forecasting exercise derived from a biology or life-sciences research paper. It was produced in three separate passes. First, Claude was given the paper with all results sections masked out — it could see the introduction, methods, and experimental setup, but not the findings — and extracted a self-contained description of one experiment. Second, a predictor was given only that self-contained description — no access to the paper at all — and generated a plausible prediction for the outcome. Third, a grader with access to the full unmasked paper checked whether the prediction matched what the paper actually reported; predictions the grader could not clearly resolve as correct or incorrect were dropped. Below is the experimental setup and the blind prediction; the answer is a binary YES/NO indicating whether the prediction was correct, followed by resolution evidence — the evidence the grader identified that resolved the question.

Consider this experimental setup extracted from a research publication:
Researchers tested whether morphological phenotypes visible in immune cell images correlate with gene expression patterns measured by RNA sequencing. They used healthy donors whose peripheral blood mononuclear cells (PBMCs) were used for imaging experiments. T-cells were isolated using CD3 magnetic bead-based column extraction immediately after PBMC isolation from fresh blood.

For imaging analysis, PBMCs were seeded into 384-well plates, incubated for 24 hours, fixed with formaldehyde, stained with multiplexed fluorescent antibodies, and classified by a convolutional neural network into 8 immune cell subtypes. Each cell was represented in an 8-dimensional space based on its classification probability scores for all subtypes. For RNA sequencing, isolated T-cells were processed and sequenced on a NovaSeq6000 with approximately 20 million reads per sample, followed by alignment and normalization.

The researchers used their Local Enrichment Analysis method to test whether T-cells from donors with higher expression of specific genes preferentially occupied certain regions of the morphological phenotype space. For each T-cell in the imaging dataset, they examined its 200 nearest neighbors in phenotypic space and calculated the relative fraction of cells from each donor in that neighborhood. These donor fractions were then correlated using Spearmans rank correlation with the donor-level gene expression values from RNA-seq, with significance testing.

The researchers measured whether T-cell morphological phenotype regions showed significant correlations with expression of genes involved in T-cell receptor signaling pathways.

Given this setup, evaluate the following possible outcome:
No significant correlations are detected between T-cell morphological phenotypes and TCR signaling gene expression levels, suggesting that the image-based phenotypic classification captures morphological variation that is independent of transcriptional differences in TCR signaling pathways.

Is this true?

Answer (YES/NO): NO